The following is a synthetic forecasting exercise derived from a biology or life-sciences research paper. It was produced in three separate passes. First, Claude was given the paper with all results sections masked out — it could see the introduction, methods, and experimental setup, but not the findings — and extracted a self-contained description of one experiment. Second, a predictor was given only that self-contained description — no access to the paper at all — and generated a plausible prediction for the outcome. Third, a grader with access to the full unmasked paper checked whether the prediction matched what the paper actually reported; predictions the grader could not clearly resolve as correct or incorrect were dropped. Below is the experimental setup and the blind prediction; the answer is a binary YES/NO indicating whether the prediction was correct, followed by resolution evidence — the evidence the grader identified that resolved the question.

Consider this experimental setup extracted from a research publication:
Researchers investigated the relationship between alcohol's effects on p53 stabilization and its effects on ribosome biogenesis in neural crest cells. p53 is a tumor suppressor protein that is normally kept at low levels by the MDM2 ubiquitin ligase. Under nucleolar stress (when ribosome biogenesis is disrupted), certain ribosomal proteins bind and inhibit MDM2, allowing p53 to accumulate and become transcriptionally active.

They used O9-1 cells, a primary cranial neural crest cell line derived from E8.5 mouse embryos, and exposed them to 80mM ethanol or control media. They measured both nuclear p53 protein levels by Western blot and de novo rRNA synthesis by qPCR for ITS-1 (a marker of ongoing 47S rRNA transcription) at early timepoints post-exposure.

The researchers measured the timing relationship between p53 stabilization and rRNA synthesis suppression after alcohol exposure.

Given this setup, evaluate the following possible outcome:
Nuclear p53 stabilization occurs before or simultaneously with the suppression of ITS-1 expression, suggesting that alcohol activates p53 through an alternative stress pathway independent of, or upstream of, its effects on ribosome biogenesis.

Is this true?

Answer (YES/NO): NO